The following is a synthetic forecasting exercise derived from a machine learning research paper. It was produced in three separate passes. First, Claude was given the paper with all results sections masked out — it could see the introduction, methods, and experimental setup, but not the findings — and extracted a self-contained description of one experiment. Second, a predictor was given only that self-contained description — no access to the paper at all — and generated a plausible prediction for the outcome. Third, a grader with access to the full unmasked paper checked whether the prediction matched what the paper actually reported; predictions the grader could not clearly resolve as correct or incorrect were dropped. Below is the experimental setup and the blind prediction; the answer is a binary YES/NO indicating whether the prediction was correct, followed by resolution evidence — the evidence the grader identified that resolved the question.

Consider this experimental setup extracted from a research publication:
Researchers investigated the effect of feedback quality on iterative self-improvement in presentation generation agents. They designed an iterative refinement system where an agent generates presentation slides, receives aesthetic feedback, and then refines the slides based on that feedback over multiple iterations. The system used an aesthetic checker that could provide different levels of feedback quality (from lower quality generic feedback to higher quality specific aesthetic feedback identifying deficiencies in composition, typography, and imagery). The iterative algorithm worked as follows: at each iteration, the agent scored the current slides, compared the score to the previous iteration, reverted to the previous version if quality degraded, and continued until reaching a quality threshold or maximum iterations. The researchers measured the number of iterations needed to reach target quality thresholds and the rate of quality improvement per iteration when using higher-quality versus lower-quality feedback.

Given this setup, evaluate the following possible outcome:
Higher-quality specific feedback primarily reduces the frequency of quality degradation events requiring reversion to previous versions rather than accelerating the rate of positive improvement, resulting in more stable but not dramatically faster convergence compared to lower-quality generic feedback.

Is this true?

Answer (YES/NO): NO